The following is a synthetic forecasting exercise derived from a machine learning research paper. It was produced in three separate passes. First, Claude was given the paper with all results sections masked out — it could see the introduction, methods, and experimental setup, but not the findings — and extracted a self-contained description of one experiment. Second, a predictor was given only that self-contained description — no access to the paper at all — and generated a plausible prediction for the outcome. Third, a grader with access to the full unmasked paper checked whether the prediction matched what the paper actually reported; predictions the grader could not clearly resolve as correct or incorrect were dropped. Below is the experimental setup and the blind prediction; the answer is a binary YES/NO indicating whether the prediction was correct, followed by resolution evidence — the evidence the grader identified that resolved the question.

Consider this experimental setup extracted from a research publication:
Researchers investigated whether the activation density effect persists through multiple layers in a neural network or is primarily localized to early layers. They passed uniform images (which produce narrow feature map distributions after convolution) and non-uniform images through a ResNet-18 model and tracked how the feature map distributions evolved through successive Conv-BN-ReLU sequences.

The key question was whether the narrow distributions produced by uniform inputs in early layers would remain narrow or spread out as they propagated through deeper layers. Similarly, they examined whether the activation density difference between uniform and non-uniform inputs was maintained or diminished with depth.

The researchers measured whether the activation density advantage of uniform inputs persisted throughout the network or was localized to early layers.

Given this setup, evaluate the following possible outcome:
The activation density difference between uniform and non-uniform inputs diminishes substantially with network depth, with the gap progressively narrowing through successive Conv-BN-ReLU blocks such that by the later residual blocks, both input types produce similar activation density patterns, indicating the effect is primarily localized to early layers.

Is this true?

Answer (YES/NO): YES